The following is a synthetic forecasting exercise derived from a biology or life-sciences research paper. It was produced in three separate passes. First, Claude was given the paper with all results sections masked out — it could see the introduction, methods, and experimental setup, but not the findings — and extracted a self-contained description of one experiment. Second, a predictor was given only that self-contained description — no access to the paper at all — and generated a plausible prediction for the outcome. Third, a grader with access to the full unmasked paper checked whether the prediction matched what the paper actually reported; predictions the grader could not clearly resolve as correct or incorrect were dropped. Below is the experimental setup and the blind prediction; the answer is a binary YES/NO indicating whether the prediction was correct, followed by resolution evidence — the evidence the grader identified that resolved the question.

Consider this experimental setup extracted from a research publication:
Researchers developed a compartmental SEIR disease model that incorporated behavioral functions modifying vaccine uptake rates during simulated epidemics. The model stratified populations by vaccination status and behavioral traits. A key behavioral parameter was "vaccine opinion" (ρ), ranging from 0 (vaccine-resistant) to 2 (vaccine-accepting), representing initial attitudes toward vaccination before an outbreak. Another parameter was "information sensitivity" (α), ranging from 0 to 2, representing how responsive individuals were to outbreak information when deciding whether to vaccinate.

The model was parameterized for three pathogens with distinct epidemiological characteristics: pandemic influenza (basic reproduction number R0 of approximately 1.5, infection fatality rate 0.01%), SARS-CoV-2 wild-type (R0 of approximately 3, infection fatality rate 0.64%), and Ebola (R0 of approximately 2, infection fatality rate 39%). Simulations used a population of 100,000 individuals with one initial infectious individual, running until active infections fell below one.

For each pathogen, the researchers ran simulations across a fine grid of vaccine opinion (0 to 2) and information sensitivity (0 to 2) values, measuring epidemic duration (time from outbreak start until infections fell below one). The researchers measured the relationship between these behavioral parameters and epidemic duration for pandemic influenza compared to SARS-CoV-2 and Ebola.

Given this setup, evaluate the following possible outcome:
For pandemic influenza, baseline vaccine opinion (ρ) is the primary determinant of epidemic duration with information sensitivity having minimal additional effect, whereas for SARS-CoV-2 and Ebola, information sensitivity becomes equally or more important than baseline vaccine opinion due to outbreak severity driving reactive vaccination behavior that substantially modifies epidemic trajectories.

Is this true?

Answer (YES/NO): NO